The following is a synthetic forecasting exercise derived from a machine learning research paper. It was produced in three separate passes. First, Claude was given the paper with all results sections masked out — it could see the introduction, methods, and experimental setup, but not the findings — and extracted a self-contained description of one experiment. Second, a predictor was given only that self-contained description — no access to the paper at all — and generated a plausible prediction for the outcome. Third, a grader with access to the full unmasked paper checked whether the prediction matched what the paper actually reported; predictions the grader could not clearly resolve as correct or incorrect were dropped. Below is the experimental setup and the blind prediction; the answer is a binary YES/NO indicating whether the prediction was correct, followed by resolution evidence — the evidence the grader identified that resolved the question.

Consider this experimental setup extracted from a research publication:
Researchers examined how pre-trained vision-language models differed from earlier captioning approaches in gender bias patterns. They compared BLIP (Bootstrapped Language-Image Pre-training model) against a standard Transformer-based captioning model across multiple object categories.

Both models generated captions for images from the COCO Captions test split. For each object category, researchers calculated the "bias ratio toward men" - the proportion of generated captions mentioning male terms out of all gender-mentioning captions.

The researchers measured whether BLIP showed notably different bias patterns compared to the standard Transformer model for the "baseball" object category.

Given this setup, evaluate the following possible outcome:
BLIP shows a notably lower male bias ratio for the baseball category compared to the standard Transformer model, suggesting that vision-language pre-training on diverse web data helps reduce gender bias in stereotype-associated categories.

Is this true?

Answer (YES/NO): NO